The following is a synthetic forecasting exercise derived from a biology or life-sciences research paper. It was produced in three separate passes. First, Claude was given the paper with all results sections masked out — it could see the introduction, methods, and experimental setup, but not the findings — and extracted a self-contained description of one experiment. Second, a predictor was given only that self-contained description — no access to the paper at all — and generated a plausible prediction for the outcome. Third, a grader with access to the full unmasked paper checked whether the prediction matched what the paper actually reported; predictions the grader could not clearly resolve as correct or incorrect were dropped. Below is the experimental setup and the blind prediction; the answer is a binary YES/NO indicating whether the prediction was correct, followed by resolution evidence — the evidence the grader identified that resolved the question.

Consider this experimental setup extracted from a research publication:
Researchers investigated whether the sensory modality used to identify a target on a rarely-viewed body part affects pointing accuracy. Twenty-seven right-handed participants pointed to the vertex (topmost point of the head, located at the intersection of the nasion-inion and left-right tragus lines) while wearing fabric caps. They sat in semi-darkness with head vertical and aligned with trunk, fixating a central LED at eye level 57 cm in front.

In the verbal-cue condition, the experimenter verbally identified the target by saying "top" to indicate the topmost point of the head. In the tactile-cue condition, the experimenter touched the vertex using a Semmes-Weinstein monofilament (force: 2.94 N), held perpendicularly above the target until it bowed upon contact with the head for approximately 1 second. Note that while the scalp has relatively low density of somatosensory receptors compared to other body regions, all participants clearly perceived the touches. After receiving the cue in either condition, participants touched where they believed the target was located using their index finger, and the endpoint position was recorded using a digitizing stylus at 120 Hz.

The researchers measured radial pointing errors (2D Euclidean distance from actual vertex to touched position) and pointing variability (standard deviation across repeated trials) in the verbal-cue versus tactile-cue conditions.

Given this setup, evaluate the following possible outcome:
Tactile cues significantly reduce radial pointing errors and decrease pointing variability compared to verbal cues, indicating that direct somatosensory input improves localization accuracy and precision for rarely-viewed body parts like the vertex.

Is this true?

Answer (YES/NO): YES